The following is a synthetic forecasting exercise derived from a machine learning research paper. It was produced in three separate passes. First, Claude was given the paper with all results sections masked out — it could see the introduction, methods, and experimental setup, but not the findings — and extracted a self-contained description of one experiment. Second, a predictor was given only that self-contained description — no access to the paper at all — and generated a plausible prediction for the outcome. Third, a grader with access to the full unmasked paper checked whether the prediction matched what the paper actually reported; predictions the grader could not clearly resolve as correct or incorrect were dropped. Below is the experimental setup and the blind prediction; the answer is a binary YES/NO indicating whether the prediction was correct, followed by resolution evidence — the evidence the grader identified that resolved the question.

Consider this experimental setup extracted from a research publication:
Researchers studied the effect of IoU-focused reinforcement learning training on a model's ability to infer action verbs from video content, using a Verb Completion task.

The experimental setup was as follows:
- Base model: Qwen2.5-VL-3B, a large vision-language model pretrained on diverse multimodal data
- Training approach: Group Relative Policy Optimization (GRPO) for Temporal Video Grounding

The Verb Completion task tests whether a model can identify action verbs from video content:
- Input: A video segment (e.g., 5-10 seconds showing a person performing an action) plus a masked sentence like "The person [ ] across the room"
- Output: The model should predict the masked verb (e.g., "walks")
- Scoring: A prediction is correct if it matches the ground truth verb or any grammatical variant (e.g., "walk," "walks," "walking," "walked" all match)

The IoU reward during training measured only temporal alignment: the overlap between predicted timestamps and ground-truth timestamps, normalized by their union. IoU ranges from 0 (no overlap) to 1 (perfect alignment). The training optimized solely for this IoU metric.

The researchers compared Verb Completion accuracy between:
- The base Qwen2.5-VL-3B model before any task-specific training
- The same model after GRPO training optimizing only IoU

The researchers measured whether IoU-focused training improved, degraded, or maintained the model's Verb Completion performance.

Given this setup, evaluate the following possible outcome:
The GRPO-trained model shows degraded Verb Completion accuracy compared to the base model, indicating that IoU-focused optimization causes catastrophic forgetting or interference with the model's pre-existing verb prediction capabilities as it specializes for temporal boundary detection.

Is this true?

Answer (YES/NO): YES